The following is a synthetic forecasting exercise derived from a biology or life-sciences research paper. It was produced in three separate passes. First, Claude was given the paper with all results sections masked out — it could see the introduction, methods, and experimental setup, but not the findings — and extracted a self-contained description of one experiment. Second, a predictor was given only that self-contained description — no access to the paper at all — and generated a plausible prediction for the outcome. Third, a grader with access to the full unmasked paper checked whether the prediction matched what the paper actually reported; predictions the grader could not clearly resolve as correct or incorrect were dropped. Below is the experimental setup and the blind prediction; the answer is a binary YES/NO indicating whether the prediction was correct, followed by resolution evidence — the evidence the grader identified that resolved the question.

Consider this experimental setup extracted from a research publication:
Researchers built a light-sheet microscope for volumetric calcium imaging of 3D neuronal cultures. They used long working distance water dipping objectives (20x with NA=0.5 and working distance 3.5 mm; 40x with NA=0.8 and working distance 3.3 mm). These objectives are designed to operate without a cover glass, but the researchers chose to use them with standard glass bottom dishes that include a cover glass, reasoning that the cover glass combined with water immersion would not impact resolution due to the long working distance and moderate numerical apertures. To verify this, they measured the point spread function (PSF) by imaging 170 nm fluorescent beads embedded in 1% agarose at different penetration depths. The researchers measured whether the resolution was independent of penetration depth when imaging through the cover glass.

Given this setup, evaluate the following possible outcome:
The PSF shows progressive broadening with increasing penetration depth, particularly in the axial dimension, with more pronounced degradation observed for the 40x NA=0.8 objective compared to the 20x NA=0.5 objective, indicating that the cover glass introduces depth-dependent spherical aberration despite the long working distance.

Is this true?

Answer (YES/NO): NO